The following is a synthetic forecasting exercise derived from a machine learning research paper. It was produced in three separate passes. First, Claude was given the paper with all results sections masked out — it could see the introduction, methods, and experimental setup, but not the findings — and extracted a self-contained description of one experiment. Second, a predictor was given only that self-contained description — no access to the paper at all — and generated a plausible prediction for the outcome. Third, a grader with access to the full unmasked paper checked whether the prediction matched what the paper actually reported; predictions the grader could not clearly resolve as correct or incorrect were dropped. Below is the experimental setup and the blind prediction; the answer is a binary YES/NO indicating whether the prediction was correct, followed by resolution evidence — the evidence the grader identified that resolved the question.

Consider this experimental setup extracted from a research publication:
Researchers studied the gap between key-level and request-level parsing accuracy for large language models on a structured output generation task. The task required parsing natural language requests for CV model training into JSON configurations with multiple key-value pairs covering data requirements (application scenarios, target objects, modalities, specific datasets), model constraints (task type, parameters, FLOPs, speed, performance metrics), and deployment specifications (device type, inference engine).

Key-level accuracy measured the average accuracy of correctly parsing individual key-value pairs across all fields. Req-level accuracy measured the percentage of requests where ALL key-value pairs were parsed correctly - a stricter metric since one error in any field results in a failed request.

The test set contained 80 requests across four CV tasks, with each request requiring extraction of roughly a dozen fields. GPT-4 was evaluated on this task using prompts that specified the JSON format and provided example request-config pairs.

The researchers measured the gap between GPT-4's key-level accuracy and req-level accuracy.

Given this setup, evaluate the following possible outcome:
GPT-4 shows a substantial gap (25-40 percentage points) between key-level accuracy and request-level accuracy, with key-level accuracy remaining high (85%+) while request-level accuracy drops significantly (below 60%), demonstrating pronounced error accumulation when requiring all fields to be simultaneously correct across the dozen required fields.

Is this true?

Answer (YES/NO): NO